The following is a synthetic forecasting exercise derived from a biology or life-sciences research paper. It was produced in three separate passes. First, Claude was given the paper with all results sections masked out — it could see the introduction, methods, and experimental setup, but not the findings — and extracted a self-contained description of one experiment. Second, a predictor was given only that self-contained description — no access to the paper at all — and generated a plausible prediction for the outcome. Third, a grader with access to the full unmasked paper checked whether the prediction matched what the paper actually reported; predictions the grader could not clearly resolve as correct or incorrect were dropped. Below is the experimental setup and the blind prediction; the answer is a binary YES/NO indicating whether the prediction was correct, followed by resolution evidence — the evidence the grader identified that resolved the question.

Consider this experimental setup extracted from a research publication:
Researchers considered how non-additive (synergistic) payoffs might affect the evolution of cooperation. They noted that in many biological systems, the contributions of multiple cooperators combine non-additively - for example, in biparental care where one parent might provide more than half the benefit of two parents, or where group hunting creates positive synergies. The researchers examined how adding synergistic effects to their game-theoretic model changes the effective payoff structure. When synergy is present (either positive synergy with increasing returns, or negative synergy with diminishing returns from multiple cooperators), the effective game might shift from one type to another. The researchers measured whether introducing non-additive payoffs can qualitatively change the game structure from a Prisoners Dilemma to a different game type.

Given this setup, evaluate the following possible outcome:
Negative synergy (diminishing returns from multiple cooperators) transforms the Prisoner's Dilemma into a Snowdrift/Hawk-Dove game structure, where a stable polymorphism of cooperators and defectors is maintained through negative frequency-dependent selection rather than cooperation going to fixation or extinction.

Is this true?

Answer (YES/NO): NO